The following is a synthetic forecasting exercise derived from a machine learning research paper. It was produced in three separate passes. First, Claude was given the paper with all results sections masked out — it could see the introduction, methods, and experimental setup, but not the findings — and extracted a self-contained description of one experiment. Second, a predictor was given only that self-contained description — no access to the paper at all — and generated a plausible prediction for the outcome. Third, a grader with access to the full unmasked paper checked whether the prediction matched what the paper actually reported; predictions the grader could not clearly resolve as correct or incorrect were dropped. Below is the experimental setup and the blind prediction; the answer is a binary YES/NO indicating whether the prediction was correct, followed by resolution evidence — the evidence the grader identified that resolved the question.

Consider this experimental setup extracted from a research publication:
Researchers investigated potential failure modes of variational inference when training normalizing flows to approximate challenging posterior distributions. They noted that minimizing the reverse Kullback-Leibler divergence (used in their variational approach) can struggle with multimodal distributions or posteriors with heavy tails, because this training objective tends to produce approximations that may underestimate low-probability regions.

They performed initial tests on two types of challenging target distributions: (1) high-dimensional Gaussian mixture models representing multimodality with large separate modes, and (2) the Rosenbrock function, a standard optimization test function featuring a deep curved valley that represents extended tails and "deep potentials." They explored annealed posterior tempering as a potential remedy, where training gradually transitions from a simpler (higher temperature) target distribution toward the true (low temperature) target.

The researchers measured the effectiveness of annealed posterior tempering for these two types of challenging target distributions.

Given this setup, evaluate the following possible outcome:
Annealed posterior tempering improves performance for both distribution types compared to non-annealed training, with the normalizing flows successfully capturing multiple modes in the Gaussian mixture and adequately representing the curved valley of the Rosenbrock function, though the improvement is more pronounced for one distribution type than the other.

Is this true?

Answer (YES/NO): NO